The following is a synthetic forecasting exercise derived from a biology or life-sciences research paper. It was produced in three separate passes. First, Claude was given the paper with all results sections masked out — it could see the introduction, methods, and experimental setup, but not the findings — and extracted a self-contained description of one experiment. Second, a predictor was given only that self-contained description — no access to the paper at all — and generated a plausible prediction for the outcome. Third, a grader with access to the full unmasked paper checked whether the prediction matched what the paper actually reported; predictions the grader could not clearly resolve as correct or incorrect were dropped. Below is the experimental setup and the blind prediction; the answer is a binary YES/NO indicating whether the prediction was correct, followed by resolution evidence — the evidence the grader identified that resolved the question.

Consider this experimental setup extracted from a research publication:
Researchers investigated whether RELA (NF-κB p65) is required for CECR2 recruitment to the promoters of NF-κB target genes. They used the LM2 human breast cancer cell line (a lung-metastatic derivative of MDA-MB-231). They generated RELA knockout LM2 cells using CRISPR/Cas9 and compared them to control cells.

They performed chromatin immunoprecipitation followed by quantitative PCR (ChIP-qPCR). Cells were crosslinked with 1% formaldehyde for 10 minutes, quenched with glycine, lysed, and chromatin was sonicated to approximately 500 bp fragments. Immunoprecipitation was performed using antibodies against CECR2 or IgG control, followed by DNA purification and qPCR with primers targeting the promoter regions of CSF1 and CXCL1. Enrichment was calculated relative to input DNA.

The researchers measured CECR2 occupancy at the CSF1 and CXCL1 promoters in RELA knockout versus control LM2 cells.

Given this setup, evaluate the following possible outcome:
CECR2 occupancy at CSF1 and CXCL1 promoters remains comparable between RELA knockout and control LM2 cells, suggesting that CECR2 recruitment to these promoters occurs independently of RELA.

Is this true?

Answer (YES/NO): NO